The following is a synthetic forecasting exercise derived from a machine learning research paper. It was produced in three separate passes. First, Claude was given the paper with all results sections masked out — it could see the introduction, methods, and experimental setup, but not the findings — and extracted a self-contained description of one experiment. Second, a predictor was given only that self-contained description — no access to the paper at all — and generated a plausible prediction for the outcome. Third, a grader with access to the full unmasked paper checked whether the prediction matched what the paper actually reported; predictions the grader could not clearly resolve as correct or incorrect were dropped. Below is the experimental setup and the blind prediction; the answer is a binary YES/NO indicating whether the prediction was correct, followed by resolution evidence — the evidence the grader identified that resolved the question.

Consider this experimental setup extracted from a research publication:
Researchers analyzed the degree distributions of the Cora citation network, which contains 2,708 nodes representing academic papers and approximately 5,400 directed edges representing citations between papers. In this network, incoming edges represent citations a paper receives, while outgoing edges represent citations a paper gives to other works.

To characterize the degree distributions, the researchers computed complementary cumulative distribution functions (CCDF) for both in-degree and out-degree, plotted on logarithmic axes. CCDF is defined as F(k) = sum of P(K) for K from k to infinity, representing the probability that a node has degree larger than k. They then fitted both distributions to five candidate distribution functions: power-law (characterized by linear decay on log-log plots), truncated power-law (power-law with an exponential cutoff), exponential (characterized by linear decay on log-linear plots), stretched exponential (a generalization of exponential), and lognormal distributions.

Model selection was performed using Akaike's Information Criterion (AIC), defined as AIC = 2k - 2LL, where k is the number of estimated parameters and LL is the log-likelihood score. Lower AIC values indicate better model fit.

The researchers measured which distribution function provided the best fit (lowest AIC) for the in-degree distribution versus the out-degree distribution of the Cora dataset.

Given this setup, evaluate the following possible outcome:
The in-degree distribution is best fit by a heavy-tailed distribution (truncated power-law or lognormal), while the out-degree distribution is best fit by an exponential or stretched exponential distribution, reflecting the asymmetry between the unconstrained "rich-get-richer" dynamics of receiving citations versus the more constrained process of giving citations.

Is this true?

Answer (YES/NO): NO